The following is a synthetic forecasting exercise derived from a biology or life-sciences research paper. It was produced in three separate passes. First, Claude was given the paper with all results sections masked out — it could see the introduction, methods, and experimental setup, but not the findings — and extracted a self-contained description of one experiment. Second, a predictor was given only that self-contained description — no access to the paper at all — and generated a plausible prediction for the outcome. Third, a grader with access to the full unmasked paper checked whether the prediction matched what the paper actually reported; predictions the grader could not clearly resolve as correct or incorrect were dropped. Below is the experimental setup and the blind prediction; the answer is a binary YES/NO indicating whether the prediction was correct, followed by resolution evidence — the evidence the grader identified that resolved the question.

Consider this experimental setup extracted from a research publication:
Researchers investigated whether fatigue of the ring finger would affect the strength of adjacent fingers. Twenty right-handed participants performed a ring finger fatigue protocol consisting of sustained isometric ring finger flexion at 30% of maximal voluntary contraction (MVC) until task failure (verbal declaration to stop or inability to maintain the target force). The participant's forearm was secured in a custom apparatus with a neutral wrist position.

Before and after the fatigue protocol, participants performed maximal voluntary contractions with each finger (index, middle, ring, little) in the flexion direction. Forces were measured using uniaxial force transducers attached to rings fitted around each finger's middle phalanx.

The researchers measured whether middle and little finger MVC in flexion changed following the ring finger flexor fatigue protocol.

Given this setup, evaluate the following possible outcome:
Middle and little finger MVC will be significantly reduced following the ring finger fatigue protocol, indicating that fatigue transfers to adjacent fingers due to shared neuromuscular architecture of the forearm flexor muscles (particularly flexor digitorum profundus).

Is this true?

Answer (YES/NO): YES